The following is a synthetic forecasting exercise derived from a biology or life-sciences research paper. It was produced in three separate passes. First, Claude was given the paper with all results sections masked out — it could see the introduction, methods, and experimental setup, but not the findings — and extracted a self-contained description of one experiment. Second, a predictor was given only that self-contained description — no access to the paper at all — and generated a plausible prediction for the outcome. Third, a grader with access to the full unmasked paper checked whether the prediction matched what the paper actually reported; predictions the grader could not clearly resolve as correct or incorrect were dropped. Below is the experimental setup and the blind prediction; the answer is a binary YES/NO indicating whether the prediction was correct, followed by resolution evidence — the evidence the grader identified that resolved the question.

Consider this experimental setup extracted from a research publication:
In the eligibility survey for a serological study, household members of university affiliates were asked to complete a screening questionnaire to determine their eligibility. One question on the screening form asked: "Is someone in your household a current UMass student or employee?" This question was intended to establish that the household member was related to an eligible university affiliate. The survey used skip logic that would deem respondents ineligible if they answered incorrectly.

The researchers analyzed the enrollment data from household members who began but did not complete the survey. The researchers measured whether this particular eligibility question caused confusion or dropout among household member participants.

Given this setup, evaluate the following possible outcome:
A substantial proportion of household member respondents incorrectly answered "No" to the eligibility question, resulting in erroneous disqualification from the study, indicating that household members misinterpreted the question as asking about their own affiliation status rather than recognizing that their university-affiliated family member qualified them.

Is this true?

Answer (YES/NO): NO